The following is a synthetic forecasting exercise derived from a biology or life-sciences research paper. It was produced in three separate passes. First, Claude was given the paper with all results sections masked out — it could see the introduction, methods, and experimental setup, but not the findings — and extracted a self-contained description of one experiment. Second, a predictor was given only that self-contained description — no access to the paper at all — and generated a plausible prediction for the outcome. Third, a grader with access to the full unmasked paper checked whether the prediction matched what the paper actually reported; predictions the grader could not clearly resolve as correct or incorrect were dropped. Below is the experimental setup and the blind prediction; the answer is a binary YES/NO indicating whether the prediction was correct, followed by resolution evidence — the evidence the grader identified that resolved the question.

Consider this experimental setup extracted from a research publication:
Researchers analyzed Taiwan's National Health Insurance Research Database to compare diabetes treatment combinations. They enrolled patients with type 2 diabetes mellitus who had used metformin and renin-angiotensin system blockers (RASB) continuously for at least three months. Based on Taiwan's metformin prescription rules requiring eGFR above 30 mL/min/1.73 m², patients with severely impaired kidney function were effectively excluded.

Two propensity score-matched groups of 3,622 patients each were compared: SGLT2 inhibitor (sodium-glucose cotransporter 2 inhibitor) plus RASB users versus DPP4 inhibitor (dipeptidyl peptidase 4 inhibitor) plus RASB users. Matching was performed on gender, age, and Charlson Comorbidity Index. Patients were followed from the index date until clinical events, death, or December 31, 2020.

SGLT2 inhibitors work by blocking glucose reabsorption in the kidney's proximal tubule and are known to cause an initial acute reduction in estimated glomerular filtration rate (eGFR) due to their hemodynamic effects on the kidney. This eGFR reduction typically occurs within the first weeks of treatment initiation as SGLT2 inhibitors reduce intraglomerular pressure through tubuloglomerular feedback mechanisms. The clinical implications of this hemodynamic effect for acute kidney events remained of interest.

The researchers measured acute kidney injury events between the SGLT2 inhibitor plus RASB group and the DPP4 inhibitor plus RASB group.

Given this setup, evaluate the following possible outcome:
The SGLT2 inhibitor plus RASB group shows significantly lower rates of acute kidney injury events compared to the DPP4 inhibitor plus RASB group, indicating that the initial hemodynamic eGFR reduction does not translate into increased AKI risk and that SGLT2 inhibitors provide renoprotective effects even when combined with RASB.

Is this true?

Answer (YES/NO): NO